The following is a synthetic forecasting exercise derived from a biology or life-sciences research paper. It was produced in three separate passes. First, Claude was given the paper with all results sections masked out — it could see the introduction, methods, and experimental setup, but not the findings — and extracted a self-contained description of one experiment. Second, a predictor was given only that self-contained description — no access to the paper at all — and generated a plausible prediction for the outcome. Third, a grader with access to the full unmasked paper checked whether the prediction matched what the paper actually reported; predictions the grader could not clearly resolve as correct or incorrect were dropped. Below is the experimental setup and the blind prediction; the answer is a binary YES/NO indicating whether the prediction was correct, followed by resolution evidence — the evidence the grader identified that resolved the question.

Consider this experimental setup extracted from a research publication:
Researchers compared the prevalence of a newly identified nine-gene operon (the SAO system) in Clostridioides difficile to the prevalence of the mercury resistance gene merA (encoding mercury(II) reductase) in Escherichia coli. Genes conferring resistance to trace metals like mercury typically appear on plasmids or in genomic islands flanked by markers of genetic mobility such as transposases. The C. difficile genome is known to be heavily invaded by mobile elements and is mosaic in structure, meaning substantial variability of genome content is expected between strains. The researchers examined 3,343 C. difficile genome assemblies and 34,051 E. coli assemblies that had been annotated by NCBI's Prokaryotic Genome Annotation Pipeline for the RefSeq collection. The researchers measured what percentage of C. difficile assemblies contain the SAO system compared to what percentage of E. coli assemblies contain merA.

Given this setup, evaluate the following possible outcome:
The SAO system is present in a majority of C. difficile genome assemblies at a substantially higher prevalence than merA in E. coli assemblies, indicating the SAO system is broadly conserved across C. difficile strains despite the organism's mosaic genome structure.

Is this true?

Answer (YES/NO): YES